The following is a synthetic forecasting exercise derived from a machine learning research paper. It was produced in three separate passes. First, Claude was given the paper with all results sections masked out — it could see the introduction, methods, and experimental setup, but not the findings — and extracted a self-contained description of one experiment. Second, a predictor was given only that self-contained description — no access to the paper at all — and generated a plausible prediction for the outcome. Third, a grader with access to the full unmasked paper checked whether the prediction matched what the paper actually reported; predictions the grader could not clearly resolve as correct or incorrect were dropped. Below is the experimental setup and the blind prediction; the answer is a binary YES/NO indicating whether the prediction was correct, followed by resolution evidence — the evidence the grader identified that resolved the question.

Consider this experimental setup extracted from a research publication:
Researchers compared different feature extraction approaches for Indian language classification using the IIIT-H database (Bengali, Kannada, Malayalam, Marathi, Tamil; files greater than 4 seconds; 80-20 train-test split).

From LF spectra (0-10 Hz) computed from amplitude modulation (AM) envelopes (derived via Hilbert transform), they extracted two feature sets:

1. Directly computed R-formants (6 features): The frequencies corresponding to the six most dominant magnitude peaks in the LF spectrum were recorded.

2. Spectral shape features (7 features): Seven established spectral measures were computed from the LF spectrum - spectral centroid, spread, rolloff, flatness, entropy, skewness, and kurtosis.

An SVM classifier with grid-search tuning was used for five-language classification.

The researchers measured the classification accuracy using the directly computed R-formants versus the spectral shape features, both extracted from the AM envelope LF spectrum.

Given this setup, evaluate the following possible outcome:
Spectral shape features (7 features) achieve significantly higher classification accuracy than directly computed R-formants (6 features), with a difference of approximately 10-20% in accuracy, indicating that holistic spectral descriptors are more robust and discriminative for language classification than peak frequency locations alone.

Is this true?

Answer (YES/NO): YES